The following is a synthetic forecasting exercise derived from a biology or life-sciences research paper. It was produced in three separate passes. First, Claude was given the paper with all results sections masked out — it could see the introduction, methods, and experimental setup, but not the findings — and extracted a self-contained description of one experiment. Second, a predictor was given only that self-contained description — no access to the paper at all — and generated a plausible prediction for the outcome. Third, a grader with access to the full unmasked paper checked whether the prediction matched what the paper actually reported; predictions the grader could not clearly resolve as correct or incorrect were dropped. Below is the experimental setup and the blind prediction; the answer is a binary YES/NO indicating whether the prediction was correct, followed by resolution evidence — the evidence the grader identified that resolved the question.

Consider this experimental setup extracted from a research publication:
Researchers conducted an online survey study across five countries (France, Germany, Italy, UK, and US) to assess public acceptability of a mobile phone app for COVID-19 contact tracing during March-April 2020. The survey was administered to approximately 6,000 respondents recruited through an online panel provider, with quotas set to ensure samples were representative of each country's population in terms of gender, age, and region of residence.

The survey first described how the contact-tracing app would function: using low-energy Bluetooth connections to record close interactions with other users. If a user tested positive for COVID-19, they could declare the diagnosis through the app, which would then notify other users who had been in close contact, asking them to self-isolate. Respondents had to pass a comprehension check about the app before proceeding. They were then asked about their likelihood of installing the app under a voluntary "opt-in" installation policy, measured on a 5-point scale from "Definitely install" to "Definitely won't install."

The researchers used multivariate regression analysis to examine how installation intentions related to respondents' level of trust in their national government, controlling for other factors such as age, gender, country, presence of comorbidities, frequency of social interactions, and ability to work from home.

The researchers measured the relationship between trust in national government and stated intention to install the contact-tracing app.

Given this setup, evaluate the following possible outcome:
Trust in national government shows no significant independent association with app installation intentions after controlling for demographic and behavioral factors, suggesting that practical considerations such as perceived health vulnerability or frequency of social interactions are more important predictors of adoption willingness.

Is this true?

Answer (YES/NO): NO